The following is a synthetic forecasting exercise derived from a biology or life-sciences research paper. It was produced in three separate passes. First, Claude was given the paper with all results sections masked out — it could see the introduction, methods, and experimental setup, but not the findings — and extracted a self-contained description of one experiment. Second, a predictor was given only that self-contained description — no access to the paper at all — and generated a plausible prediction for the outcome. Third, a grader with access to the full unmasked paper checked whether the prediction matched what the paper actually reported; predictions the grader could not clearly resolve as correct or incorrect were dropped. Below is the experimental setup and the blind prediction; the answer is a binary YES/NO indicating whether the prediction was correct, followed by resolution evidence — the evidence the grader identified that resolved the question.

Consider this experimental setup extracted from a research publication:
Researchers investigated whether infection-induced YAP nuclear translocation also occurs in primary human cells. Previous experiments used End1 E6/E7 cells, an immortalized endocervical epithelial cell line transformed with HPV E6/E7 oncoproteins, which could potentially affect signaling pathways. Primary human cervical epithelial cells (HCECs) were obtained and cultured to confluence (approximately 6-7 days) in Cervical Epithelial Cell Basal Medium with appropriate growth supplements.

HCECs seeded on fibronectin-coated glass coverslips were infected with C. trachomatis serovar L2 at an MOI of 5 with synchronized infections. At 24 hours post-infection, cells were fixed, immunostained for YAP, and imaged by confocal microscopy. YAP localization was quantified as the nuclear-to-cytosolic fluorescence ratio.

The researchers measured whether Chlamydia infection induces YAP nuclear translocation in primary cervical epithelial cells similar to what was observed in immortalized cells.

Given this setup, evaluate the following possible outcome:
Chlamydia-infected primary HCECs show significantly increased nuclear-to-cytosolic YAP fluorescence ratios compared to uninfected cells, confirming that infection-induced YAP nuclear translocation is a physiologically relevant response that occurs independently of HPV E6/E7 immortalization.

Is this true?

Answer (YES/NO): YES